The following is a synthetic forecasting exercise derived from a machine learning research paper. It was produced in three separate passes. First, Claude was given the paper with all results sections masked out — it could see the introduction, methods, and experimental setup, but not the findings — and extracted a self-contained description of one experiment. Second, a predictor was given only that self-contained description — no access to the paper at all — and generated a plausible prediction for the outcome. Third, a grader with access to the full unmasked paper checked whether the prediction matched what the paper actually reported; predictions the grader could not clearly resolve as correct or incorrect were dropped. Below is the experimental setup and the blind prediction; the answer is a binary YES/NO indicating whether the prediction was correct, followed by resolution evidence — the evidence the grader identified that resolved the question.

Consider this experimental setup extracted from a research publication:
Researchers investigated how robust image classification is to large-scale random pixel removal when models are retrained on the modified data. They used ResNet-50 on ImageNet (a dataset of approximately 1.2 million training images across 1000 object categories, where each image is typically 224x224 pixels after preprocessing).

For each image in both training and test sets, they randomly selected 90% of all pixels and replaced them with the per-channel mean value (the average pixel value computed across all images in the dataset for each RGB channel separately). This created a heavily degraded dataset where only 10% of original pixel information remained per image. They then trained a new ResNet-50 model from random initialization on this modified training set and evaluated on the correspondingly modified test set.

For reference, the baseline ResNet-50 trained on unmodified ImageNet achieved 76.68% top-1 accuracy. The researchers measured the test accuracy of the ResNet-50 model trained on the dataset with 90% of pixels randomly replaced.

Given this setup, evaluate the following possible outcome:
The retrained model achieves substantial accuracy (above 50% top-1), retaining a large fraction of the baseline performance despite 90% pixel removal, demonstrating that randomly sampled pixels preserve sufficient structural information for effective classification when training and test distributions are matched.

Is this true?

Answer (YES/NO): YES